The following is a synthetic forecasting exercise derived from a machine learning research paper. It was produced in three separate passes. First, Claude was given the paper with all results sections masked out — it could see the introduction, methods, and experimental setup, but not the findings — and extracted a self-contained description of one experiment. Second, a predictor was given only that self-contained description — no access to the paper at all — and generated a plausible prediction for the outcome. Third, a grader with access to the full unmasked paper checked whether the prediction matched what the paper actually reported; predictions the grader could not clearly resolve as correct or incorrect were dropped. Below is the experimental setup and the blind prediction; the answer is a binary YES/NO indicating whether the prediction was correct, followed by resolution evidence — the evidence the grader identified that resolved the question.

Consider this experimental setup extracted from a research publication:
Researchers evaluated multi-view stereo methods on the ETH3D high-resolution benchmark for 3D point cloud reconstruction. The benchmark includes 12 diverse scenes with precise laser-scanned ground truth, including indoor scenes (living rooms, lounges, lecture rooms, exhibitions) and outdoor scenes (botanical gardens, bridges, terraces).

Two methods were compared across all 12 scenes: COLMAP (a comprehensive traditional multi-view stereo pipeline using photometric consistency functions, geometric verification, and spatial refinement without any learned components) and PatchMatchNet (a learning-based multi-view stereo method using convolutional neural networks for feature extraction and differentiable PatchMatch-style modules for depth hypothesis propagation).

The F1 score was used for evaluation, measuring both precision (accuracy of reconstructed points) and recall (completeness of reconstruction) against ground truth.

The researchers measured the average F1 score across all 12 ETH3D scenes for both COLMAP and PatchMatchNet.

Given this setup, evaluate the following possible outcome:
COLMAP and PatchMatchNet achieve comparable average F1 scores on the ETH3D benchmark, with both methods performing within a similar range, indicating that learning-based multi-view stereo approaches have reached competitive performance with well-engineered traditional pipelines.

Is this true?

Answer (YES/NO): YES